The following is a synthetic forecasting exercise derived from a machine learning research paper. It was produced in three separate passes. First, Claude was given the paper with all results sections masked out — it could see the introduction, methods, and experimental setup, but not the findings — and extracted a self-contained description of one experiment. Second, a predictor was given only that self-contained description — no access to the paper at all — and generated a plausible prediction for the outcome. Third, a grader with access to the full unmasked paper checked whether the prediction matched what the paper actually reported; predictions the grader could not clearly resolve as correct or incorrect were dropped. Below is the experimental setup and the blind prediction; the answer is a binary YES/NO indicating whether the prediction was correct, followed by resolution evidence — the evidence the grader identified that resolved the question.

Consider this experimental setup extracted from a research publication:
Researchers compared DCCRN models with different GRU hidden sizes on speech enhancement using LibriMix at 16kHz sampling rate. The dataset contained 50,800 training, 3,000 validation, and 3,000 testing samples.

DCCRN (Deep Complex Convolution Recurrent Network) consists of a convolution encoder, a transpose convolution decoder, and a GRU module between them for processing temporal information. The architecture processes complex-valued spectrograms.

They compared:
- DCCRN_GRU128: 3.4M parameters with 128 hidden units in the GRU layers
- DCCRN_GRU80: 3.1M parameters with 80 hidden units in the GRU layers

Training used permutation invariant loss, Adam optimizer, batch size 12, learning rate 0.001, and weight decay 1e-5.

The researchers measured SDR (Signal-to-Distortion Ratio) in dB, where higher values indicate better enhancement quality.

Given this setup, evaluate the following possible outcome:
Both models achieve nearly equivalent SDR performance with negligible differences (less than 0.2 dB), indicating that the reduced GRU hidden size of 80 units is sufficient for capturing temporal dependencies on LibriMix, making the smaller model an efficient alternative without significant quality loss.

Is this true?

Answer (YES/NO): YES